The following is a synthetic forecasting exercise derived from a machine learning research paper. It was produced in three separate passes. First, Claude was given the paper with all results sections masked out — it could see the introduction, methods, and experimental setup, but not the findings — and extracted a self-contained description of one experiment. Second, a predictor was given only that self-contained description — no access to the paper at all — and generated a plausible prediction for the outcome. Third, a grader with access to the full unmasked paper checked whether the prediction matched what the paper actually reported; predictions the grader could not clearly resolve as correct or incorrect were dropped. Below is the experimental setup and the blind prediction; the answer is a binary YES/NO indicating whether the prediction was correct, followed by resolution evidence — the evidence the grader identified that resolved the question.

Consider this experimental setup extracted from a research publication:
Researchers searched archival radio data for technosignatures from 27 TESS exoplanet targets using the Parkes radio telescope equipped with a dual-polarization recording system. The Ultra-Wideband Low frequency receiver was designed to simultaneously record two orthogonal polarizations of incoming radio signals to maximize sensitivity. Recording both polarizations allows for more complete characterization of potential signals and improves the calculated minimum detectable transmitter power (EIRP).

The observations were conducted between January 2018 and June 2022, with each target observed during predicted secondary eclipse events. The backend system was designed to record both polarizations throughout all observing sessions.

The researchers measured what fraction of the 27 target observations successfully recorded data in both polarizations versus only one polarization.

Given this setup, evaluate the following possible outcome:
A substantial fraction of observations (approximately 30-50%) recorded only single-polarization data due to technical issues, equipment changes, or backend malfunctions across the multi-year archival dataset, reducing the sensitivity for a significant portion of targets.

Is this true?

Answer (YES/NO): NO